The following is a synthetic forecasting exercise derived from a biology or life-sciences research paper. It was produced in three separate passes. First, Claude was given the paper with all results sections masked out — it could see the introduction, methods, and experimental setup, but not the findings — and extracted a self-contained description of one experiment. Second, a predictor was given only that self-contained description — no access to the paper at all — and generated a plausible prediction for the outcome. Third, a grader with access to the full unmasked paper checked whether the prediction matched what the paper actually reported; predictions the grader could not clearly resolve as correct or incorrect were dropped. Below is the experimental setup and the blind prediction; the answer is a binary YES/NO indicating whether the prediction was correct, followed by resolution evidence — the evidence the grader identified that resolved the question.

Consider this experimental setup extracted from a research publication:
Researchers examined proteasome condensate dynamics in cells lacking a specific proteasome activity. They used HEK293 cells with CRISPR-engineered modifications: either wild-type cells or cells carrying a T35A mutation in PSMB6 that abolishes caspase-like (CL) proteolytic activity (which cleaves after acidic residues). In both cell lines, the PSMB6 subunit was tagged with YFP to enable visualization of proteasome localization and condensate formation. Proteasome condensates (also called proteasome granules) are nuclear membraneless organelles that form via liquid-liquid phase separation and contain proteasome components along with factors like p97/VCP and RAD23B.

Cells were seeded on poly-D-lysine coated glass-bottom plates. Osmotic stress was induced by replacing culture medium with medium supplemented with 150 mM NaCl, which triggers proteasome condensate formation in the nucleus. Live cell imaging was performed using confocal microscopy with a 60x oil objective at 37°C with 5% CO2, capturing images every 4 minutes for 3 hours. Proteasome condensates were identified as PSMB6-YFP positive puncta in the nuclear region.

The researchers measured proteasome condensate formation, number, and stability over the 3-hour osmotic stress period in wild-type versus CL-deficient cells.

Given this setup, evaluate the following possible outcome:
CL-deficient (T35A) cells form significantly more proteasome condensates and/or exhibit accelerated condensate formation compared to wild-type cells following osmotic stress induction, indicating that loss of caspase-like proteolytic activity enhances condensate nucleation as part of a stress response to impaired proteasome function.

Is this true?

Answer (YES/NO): NO